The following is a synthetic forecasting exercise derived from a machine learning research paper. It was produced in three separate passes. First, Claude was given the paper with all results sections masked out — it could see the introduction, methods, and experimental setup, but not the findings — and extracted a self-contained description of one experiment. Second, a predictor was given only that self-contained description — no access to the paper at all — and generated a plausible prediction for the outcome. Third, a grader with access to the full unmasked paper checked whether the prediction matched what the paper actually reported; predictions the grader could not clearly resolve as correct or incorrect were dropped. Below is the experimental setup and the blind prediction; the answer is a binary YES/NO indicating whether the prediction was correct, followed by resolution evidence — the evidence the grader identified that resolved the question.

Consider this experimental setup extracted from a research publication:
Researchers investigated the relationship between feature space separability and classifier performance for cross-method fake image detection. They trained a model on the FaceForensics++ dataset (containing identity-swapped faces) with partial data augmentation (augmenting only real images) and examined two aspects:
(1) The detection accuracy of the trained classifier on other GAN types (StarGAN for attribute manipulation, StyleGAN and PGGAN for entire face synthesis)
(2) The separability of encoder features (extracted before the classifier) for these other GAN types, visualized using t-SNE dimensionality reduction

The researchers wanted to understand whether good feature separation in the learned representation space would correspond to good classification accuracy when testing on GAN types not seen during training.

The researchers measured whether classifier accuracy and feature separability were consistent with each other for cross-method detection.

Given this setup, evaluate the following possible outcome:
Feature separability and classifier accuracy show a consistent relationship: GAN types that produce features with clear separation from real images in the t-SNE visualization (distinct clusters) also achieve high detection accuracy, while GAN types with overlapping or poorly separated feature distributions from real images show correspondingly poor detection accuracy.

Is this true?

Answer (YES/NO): NO